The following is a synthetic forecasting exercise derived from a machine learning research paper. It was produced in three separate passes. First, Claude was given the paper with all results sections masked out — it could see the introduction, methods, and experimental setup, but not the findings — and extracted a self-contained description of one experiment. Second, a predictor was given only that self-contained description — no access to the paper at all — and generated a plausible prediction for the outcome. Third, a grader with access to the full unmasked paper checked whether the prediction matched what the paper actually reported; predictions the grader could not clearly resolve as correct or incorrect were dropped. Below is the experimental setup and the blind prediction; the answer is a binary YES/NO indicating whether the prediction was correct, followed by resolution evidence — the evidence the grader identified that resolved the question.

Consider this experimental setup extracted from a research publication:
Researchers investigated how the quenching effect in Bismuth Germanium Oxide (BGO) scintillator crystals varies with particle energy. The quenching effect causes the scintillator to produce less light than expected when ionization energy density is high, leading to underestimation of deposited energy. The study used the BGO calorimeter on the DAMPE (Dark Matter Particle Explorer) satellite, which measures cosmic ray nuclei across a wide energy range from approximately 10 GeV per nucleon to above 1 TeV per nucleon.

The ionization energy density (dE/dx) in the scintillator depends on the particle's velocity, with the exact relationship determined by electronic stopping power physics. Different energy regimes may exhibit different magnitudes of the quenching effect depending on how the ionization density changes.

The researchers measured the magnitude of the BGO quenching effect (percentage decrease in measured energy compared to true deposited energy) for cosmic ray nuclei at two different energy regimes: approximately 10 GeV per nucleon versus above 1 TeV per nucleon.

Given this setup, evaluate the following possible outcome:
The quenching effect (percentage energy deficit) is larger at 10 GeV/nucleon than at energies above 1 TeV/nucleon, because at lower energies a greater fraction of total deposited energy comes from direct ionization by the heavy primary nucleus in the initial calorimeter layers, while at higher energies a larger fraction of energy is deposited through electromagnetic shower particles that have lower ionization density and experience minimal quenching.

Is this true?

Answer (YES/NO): YES